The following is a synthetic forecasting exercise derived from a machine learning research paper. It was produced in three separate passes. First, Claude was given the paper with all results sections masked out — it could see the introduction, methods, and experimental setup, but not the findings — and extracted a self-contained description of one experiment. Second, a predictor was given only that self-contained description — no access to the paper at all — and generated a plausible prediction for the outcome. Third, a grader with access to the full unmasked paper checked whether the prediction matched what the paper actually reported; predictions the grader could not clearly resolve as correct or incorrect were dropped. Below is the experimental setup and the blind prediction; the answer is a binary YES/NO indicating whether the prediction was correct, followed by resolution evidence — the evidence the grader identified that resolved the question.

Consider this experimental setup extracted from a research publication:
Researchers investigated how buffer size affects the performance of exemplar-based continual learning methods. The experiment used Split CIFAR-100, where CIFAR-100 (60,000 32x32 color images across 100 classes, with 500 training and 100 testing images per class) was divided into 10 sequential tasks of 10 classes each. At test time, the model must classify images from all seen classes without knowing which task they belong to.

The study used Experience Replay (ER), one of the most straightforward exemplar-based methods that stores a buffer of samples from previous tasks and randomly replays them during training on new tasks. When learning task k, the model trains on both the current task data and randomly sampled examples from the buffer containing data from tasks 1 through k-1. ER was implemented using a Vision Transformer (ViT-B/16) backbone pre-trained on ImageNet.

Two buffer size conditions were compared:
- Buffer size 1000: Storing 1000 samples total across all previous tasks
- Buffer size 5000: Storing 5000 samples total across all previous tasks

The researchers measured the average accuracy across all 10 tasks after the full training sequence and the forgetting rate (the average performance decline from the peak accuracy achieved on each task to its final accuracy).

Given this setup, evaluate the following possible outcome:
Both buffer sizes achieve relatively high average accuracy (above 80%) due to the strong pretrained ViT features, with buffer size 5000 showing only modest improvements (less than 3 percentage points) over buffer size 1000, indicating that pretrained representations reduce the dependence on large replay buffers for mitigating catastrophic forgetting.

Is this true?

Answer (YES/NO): NO